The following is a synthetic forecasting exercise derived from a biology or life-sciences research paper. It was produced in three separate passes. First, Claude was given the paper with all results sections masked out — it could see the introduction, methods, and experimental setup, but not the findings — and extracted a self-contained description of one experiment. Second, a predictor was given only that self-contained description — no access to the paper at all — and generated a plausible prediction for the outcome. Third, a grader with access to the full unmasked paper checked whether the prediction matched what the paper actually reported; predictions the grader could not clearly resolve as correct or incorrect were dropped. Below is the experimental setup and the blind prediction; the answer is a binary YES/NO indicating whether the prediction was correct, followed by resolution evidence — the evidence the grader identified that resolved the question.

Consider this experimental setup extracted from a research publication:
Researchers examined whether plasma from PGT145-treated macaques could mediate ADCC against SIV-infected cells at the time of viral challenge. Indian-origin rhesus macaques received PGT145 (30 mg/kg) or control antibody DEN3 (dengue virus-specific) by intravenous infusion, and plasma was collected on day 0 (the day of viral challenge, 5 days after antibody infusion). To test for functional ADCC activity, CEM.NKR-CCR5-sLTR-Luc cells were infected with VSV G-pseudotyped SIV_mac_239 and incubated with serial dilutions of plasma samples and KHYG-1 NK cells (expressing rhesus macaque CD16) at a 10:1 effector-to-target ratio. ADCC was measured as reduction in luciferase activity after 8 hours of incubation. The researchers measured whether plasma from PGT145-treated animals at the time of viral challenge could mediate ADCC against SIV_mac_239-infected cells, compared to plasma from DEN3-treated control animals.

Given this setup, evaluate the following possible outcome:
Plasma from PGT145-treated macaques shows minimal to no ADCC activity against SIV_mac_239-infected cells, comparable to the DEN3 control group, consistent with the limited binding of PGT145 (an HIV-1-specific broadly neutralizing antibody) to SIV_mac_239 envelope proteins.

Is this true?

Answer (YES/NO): NO